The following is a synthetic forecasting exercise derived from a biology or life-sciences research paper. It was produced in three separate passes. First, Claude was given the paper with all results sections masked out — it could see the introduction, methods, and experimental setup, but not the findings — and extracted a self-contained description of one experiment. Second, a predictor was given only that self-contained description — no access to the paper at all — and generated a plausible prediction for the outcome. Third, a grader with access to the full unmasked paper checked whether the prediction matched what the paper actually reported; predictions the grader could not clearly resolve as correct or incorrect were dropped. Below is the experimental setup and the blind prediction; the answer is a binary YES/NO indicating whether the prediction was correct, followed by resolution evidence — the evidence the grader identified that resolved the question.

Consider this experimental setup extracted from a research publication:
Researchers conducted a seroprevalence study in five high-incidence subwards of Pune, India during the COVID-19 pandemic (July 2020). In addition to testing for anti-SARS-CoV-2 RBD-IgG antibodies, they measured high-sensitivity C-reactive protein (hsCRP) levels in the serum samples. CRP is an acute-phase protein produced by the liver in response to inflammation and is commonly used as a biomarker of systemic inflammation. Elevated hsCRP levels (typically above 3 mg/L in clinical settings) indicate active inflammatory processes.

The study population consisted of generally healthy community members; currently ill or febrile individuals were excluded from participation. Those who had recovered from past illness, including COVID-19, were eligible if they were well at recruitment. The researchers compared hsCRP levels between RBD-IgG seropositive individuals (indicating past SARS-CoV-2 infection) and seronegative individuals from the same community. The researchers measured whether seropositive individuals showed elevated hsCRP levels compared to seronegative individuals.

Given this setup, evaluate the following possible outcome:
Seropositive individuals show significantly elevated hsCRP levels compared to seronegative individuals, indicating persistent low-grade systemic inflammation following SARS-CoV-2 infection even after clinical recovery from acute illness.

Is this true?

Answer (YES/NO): NO